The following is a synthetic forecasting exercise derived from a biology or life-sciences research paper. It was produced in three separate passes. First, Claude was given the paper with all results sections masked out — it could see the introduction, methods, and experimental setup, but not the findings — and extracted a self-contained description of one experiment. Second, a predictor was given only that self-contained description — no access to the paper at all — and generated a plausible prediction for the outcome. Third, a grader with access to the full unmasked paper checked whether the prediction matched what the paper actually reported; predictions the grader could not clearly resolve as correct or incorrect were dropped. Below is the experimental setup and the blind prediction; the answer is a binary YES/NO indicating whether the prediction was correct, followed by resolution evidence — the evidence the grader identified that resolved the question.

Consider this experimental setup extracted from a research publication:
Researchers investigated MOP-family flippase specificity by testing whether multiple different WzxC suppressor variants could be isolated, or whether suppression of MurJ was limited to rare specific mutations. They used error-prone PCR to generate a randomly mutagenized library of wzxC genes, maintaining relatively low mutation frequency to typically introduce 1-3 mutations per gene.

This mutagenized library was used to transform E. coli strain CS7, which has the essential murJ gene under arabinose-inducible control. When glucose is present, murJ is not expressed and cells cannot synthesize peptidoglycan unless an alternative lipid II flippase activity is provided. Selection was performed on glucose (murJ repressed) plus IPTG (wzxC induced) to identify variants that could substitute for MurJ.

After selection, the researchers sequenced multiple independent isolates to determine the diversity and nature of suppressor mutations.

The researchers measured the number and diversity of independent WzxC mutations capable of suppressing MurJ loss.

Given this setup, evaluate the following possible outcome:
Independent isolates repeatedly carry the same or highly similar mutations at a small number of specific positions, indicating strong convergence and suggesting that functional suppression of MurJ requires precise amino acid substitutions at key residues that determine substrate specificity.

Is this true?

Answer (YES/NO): NO